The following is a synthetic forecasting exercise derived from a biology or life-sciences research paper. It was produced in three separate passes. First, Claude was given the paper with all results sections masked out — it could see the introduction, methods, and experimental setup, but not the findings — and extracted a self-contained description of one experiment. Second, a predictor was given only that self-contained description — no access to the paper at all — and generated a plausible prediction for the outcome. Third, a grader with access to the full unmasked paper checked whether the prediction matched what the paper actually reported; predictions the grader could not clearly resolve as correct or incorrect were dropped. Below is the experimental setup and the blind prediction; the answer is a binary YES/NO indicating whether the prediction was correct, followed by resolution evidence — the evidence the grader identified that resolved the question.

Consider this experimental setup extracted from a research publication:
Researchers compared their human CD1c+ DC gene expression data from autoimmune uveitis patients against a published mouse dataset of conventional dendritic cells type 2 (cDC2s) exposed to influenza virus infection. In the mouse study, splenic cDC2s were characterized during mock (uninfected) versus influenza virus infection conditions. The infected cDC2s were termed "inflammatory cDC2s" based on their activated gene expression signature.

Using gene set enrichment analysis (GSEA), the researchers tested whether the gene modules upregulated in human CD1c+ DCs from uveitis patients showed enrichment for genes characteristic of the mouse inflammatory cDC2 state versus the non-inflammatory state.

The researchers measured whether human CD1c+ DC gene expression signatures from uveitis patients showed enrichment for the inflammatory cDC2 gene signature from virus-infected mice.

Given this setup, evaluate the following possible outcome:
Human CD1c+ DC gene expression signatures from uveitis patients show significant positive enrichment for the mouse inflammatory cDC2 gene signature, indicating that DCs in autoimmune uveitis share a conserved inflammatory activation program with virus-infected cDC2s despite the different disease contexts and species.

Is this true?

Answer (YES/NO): NO